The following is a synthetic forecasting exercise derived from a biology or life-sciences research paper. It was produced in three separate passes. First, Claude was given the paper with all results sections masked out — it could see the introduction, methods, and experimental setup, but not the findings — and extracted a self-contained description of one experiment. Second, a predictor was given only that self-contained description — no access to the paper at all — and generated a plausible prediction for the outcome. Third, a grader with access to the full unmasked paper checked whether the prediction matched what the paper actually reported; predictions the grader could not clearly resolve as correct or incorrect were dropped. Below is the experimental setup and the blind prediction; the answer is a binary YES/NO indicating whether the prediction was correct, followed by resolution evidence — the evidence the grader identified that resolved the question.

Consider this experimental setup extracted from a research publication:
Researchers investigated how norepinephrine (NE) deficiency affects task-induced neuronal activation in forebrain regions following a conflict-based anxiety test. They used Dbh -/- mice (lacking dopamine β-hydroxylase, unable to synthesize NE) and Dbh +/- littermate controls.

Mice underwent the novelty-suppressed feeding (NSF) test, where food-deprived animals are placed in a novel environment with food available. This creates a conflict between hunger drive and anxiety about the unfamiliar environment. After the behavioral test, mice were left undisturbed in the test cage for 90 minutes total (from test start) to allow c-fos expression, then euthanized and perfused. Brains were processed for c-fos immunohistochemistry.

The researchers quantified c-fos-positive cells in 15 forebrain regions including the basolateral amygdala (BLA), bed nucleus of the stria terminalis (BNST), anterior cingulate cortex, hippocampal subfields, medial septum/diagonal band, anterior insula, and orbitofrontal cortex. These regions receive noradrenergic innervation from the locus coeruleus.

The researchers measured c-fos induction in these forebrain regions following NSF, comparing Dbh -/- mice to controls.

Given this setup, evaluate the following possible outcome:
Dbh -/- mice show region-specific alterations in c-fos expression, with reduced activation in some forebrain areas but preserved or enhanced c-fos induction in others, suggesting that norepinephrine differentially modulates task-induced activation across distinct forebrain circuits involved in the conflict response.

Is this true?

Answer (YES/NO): NO